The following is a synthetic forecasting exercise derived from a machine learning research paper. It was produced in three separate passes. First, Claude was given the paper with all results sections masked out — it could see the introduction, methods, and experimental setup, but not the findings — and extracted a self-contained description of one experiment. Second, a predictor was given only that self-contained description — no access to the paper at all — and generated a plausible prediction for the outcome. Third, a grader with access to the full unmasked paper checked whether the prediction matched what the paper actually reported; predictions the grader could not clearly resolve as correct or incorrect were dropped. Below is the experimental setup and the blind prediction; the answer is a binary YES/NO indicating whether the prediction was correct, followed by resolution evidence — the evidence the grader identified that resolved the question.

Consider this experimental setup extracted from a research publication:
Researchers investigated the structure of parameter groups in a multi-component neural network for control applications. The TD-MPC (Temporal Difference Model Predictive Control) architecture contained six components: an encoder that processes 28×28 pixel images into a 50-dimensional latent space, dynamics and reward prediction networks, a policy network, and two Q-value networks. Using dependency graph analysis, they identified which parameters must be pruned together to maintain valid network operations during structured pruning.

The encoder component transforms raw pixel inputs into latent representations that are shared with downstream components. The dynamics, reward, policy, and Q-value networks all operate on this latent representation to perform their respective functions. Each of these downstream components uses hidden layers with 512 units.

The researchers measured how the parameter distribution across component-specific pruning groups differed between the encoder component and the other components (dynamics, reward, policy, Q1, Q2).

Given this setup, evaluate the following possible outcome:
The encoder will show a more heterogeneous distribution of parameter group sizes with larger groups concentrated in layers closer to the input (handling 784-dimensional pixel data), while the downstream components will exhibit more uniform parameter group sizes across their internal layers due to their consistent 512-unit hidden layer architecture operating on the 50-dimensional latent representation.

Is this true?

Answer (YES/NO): NO